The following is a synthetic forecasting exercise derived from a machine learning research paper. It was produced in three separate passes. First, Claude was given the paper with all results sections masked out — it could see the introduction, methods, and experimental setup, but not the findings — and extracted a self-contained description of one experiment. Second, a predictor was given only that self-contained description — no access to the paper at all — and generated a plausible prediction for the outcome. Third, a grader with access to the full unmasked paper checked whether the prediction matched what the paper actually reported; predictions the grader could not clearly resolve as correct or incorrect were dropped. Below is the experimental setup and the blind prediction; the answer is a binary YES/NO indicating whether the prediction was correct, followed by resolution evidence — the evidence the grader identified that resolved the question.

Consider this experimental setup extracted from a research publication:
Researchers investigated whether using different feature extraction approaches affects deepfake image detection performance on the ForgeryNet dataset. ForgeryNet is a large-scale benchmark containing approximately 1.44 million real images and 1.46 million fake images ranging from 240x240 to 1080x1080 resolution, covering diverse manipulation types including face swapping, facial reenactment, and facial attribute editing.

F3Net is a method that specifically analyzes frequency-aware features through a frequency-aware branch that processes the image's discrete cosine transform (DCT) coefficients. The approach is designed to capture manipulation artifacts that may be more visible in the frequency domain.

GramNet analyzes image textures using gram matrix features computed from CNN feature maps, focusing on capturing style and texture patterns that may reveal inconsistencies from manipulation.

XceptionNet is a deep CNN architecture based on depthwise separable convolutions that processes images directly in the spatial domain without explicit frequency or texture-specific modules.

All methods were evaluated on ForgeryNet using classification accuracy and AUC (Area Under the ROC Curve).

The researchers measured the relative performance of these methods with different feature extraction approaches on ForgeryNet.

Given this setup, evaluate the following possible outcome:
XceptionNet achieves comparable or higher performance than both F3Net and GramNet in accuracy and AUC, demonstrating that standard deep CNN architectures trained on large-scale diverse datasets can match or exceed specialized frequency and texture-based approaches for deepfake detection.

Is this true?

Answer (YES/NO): NO